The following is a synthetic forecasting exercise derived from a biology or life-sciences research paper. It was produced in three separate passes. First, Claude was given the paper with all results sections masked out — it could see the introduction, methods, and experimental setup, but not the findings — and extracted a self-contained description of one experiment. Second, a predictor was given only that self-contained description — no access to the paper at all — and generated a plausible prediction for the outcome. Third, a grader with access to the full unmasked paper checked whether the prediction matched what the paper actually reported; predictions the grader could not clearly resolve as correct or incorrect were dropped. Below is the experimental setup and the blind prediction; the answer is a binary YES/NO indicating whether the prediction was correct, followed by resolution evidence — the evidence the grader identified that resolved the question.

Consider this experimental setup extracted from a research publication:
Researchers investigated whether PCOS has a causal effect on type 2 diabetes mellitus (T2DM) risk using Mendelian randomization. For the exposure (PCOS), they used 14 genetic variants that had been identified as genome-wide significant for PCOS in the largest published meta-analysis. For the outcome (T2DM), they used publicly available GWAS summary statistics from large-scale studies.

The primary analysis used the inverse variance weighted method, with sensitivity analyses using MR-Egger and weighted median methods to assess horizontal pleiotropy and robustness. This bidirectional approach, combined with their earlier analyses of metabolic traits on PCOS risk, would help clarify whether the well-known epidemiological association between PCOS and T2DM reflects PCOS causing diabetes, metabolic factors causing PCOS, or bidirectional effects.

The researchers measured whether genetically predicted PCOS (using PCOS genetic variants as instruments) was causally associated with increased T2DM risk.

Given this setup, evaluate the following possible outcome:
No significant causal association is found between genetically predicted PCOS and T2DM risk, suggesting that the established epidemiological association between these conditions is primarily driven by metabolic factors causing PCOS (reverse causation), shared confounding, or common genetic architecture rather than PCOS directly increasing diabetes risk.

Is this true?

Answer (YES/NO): YES